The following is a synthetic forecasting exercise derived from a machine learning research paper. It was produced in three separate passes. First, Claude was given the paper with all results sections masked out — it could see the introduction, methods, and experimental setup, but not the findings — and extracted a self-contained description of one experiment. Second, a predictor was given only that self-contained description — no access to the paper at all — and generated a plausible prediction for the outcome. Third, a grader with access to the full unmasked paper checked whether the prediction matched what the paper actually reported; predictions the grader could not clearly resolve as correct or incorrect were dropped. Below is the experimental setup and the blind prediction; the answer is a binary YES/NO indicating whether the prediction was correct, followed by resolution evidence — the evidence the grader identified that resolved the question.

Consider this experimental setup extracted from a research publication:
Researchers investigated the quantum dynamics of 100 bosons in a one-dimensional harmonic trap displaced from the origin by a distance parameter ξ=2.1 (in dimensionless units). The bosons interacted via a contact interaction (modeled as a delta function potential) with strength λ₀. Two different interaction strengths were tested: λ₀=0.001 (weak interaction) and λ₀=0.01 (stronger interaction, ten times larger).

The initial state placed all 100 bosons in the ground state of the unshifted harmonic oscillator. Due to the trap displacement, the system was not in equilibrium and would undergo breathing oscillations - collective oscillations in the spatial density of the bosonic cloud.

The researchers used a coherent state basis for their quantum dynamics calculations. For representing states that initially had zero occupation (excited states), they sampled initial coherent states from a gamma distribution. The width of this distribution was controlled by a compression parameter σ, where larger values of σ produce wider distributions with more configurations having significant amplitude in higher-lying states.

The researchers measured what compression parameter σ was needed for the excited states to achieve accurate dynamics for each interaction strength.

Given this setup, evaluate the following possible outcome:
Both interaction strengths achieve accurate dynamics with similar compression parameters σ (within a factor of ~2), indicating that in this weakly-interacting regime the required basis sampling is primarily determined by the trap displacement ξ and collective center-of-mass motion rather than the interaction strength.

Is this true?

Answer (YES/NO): NO